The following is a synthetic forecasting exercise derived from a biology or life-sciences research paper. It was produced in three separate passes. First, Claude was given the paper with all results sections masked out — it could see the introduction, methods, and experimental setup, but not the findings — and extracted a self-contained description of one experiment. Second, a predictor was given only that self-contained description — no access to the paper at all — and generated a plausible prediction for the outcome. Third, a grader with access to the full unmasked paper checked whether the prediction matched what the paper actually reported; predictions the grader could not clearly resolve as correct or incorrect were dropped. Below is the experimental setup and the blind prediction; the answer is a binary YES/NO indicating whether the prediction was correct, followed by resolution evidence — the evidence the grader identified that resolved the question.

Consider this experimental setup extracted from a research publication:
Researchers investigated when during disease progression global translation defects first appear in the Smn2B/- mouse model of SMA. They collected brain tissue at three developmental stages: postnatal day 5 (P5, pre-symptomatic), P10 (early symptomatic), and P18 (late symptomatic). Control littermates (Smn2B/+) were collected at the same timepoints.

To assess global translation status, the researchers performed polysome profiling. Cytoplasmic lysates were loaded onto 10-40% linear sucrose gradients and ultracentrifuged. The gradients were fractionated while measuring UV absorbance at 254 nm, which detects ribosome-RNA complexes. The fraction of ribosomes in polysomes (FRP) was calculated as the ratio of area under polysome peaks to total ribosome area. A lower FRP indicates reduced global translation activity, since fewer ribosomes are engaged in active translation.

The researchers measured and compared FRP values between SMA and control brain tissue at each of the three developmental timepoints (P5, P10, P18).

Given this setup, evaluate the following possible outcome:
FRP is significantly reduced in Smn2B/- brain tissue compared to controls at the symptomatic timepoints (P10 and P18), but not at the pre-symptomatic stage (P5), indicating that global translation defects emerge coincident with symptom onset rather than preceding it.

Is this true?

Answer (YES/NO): YES